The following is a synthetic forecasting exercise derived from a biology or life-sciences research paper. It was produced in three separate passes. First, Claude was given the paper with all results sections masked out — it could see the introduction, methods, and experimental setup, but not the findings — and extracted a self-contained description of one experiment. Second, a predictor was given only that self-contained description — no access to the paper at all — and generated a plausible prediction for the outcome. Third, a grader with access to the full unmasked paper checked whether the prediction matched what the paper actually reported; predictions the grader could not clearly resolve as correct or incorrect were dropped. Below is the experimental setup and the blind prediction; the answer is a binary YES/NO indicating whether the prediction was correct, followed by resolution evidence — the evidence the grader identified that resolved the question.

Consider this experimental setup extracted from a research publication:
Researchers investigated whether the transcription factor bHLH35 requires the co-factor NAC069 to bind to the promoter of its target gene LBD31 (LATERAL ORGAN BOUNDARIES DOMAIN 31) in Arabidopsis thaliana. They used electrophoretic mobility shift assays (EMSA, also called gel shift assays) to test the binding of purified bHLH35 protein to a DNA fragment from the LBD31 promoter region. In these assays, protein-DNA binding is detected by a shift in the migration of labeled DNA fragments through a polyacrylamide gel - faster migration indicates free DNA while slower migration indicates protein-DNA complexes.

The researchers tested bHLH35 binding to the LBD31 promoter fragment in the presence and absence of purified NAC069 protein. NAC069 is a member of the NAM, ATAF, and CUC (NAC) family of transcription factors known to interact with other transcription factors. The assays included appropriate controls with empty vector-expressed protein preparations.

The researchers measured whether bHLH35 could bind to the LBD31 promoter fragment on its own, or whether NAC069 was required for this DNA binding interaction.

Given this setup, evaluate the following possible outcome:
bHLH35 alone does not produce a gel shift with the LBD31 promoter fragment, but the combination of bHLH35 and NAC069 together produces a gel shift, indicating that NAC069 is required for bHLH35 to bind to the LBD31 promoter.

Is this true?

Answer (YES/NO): YES